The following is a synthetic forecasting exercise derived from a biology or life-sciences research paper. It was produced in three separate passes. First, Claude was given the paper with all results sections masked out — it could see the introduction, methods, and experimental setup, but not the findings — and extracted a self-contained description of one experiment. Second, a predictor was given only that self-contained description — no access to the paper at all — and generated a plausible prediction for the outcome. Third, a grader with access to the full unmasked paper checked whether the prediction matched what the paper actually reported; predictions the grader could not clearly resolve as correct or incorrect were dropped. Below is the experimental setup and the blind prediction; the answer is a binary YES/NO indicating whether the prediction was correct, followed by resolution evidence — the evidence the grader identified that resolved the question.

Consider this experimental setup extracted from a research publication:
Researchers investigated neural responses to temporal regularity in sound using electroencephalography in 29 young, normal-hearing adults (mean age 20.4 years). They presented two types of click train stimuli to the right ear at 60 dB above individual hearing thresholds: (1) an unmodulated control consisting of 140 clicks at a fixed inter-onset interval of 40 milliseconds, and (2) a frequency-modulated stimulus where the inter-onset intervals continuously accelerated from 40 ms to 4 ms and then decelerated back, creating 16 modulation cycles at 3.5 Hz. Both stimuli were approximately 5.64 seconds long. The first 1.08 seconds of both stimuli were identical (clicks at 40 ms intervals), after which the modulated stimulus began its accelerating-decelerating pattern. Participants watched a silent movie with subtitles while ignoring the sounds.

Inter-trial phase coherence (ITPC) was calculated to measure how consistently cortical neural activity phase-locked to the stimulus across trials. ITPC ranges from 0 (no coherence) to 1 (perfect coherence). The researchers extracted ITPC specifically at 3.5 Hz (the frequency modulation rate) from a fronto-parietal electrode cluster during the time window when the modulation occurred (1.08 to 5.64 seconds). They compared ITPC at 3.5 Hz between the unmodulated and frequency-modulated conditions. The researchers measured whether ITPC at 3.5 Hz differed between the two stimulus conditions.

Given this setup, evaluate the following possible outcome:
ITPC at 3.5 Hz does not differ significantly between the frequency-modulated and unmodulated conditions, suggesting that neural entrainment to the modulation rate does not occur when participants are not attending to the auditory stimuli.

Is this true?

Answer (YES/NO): NO